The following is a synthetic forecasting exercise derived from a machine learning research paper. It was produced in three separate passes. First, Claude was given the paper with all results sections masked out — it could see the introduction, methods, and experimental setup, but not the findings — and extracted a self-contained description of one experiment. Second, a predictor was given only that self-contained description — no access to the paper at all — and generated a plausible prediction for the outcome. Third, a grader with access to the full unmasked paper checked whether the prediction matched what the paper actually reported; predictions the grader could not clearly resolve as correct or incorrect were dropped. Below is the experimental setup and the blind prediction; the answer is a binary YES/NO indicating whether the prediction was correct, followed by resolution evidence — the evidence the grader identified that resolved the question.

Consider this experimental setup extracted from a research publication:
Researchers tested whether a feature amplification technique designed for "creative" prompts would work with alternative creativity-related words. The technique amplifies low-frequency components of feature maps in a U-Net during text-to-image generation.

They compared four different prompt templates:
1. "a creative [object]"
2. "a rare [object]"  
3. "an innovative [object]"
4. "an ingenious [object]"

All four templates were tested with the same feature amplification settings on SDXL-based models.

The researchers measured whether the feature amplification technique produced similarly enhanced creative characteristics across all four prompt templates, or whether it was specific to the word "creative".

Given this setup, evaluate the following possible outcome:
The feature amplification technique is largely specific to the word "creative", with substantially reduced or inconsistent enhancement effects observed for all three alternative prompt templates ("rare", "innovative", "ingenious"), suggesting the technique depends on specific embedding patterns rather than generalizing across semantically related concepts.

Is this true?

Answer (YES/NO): NO